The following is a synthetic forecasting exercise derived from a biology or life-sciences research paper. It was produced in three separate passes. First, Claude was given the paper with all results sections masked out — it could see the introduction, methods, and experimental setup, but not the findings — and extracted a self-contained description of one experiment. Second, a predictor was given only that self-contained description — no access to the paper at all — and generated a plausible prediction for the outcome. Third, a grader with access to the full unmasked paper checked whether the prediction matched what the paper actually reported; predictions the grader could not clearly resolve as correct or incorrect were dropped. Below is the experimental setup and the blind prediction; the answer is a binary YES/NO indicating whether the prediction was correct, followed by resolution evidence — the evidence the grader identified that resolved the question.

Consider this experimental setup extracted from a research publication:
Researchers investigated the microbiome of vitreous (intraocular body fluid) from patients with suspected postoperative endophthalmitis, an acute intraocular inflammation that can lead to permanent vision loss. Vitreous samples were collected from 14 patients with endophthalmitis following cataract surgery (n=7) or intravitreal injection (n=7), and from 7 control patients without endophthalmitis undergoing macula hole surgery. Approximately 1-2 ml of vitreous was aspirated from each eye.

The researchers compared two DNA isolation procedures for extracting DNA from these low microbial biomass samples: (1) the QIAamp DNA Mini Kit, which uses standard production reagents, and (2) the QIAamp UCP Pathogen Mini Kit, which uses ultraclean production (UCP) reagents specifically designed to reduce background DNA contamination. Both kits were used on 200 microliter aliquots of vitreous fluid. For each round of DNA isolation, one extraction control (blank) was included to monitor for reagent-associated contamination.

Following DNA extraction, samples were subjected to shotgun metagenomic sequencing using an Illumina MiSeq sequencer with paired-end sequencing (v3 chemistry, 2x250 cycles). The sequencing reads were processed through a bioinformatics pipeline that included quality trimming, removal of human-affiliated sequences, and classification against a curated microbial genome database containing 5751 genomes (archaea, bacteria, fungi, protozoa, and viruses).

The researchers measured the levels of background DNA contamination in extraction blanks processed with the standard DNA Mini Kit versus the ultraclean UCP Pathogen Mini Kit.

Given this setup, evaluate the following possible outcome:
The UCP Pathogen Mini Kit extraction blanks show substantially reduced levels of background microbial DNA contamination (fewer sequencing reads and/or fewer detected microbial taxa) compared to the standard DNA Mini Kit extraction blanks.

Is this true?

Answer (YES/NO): YES